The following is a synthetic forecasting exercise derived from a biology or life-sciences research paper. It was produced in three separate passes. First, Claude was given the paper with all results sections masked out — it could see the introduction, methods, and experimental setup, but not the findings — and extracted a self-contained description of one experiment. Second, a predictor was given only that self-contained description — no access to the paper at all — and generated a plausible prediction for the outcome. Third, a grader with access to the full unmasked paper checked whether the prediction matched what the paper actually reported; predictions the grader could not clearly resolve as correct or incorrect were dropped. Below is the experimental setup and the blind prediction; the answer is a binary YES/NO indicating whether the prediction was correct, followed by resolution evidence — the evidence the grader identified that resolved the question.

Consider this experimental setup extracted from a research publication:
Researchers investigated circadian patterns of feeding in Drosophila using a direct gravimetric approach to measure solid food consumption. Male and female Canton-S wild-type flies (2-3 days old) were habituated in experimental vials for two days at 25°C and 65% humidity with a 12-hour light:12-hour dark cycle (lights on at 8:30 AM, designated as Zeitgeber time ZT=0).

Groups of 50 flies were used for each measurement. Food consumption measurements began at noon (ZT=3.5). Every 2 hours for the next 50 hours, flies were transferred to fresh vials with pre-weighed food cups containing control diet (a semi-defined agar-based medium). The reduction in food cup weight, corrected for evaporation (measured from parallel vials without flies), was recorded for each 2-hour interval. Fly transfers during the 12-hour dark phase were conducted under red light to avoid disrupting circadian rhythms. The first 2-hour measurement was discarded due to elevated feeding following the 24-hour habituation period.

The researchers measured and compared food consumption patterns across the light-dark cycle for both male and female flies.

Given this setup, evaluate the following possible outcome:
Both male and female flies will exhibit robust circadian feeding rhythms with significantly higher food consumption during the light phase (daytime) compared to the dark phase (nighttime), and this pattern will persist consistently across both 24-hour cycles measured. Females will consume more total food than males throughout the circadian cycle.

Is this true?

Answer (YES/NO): NO